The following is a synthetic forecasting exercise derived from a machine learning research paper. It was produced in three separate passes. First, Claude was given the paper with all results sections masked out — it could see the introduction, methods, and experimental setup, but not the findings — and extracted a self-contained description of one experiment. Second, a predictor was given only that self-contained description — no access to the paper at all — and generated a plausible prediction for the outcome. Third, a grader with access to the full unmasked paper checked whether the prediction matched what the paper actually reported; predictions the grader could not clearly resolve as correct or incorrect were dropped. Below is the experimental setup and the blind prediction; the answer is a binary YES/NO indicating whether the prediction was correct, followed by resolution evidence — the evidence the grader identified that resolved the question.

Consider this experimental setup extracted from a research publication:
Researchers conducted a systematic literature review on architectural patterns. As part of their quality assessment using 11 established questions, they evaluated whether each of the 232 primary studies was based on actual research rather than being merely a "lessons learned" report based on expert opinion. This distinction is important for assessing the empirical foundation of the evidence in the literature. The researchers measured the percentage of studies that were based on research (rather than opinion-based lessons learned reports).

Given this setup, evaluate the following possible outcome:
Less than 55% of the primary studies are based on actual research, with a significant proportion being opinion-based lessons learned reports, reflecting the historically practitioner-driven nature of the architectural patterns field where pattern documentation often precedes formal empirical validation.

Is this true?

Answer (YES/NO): NO